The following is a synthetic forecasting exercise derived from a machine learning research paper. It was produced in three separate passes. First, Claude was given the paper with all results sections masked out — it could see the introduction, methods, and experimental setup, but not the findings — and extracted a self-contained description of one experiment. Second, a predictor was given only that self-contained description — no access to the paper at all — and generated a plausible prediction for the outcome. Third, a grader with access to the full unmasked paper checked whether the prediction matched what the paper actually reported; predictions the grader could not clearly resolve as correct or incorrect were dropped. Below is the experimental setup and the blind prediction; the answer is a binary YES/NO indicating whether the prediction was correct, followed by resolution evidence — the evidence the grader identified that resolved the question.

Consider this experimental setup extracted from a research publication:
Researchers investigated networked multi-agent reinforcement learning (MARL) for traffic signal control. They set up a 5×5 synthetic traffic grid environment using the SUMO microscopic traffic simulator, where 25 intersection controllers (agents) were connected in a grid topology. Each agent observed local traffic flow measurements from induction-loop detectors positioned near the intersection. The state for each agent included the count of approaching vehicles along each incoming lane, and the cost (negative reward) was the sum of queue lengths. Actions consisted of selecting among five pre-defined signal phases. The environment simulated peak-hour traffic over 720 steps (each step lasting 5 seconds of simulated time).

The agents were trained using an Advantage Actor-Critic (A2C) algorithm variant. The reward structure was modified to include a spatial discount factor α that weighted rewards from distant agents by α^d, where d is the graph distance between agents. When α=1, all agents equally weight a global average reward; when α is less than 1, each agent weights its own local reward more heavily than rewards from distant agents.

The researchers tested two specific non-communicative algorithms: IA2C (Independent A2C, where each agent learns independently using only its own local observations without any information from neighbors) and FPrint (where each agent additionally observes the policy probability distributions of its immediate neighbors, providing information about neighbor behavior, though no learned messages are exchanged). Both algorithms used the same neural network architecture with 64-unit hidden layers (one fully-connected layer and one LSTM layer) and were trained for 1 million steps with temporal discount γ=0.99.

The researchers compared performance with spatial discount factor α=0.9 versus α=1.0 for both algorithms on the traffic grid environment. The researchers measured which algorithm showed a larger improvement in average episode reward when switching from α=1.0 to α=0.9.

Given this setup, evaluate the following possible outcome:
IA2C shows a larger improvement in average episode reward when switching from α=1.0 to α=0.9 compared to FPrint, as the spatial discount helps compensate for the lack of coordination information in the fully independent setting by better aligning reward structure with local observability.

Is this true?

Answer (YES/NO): YES